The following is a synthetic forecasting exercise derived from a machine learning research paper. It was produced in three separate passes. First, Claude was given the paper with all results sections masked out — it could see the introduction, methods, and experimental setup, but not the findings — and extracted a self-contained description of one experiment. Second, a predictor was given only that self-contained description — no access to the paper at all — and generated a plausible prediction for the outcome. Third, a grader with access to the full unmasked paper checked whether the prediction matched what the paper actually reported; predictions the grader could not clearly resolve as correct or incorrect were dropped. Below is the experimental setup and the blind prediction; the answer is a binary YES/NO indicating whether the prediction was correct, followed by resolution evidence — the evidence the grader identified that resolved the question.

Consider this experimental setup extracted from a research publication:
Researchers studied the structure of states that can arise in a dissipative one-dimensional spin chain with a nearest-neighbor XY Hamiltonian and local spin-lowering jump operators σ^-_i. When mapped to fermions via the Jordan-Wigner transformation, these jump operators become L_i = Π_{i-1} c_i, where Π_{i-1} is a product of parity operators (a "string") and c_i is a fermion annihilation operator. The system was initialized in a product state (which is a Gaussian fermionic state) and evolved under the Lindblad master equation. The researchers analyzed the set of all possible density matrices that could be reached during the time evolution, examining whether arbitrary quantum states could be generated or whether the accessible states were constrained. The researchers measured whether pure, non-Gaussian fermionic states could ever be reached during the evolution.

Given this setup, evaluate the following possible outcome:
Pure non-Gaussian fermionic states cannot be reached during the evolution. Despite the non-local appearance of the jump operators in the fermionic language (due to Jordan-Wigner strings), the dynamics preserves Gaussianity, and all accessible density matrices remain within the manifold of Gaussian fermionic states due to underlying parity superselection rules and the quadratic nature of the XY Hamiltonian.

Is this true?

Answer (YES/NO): NO